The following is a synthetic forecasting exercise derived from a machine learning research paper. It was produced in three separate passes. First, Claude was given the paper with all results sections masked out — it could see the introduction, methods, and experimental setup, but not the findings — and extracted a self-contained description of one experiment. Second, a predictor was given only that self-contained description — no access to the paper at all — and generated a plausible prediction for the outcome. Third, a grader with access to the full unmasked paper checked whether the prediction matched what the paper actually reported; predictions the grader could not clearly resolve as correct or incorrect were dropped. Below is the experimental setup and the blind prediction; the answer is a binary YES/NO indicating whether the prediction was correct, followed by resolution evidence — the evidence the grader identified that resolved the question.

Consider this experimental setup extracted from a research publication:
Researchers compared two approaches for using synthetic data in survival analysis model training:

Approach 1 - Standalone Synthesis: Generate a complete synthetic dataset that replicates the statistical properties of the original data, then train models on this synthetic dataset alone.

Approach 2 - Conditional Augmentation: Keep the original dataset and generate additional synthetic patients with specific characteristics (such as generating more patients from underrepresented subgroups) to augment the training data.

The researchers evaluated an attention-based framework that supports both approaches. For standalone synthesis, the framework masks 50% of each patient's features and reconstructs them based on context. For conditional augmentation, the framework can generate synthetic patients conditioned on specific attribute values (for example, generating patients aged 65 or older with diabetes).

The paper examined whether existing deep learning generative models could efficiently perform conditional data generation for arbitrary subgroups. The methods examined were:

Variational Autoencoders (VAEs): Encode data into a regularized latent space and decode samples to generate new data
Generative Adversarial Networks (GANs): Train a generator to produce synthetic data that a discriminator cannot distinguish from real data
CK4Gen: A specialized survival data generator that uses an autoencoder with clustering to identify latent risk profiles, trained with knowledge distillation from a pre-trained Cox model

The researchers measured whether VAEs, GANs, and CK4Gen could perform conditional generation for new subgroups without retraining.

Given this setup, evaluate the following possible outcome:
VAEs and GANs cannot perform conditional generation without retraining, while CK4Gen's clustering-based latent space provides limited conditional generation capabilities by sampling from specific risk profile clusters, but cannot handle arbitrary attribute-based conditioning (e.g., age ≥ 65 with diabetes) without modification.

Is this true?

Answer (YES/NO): NO